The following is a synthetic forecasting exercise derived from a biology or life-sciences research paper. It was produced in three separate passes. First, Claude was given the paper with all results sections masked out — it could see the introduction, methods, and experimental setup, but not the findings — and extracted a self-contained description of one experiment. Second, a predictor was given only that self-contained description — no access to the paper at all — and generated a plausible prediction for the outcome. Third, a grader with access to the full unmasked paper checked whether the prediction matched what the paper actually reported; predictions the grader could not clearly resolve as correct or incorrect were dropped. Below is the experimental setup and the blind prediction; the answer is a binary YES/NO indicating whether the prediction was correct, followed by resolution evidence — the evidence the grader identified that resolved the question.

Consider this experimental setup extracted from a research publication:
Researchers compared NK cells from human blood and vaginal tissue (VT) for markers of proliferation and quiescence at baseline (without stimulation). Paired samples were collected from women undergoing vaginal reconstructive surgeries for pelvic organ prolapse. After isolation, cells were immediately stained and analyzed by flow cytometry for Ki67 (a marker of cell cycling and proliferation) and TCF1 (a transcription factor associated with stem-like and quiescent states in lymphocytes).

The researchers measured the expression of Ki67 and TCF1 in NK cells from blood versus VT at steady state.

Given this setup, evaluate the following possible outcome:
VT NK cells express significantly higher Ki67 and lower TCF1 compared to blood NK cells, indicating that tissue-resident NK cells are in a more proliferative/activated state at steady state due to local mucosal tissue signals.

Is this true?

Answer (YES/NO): NO